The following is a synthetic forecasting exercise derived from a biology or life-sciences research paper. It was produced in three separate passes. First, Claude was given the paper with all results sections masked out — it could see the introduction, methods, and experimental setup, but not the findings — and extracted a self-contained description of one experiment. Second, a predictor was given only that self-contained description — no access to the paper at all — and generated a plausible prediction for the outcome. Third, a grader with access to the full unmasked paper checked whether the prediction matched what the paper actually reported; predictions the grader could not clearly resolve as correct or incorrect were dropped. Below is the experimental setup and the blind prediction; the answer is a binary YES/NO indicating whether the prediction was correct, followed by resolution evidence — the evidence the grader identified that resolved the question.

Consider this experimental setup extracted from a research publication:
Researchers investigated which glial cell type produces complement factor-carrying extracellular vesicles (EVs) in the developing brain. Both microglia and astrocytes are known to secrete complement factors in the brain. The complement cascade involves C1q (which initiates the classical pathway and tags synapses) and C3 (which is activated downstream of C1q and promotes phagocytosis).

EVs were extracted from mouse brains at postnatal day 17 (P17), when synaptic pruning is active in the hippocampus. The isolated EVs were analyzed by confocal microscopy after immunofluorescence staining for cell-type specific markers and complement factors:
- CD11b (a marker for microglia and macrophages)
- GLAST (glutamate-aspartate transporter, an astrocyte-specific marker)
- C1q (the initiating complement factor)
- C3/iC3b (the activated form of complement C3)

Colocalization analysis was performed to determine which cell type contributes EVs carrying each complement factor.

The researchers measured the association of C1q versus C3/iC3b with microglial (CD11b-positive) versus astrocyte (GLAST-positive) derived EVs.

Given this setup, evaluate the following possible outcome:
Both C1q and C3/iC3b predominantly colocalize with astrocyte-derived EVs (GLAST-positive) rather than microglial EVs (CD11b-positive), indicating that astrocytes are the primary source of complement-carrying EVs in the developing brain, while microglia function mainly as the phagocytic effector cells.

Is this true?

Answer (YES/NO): NO